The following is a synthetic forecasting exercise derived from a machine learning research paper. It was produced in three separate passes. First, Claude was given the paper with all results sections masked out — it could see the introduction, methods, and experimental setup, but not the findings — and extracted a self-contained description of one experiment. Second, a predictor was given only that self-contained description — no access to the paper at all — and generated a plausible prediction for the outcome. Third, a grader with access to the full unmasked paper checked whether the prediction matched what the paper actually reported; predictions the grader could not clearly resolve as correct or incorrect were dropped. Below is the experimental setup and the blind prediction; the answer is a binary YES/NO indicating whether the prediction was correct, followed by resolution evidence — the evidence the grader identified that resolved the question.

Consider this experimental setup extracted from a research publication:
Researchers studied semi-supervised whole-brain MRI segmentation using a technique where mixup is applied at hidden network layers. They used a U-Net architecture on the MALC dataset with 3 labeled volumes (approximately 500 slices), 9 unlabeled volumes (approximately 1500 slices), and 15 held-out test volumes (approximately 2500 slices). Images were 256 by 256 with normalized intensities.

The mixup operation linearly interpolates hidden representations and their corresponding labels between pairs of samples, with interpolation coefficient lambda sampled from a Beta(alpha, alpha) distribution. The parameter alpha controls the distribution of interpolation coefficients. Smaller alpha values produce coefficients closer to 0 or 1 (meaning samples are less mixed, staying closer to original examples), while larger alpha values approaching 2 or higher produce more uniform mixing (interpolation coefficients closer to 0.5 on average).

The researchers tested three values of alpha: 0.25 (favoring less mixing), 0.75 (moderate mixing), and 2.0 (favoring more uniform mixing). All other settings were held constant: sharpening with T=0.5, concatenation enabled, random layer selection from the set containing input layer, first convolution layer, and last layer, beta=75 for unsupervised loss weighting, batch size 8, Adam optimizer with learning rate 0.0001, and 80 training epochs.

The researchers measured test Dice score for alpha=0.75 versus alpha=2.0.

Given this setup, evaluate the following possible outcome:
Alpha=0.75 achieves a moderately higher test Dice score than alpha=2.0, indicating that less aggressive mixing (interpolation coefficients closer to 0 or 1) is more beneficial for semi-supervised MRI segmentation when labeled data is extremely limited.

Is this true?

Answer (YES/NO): YES